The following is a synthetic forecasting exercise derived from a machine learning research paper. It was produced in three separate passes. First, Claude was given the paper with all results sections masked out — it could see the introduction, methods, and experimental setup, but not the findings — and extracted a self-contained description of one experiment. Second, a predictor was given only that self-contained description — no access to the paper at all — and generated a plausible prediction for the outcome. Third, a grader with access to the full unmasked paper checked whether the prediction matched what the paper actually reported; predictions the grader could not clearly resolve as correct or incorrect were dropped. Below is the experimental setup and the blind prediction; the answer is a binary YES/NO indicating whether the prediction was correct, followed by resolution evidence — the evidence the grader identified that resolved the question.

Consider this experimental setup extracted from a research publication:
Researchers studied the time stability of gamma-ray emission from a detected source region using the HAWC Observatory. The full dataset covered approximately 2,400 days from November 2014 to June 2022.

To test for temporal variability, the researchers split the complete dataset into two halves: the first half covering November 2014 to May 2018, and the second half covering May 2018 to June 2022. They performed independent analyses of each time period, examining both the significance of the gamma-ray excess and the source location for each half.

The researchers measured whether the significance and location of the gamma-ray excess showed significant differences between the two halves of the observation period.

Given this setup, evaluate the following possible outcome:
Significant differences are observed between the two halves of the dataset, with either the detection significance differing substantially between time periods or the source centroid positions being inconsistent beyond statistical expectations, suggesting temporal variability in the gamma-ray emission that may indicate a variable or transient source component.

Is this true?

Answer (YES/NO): NO